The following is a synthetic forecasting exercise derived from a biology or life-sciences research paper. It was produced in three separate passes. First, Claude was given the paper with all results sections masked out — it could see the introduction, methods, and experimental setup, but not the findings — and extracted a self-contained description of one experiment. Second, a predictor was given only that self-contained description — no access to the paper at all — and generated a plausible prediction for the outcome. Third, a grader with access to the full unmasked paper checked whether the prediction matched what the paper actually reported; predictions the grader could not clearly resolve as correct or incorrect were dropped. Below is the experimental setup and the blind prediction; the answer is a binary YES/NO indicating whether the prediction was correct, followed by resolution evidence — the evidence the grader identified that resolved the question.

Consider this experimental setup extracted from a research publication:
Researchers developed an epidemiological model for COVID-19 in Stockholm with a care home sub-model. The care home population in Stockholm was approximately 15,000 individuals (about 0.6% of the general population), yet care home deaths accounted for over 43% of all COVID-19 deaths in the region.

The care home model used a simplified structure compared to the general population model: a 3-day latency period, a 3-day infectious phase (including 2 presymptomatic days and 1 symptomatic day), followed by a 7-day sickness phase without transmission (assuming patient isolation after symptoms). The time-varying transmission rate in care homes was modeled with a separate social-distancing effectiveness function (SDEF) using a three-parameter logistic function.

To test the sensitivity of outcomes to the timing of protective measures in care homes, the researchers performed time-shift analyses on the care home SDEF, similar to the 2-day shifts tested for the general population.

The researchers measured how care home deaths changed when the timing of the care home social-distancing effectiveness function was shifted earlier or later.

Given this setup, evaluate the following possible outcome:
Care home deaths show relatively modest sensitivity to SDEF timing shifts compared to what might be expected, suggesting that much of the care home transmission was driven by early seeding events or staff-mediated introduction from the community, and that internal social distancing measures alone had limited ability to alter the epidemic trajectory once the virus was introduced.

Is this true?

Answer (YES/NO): NO